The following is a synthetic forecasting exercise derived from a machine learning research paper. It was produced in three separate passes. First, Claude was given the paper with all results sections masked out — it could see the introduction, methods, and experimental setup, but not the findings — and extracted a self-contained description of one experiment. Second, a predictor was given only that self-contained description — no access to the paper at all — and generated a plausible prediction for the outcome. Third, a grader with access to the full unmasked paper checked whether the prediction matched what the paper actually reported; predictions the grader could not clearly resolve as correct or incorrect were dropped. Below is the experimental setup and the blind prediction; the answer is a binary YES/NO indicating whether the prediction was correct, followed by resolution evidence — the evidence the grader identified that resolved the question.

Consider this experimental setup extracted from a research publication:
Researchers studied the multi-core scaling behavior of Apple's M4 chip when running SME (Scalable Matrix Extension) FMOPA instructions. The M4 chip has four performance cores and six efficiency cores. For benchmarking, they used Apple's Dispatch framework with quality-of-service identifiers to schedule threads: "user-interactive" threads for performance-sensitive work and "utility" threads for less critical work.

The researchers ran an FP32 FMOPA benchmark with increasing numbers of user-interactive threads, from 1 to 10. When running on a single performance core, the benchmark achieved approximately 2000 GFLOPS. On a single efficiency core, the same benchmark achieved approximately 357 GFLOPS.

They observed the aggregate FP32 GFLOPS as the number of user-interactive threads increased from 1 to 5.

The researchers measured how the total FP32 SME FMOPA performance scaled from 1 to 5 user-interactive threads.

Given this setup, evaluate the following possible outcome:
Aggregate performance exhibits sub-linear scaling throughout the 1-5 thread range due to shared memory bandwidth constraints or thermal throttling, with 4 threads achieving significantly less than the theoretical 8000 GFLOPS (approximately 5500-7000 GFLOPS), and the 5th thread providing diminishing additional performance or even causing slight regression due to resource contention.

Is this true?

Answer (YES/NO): NO